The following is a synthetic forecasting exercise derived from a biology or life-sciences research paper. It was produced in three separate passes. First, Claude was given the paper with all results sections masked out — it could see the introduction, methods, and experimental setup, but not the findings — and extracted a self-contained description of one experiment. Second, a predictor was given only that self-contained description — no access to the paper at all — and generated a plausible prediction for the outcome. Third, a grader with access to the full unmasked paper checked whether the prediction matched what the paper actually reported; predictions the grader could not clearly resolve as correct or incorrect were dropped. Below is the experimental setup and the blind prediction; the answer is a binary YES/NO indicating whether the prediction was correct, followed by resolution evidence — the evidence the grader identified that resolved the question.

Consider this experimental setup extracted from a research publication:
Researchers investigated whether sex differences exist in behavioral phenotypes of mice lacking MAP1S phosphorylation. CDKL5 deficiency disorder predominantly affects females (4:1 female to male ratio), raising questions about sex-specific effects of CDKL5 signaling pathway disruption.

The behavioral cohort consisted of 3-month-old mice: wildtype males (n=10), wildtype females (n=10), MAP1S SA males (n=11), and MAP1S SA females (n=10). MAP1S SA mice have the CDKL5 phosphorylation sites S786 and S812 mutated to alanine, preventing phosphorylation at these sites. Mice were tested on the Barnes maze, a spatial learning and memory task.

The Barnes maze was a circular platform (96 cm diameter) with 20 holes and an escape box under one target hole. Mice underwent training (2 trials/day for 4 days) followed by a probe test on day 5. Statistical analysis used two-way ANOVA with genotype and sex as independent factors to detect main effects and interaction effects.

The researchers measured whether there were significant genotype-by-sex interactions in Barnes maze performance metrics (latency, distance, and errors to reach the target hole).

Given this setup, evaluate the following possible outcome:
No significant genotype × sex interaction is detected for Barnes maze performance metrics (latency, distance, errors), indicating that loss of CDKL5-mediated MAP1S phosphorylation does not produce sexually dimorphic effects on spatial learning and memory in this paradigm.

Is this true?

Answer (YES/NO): YES